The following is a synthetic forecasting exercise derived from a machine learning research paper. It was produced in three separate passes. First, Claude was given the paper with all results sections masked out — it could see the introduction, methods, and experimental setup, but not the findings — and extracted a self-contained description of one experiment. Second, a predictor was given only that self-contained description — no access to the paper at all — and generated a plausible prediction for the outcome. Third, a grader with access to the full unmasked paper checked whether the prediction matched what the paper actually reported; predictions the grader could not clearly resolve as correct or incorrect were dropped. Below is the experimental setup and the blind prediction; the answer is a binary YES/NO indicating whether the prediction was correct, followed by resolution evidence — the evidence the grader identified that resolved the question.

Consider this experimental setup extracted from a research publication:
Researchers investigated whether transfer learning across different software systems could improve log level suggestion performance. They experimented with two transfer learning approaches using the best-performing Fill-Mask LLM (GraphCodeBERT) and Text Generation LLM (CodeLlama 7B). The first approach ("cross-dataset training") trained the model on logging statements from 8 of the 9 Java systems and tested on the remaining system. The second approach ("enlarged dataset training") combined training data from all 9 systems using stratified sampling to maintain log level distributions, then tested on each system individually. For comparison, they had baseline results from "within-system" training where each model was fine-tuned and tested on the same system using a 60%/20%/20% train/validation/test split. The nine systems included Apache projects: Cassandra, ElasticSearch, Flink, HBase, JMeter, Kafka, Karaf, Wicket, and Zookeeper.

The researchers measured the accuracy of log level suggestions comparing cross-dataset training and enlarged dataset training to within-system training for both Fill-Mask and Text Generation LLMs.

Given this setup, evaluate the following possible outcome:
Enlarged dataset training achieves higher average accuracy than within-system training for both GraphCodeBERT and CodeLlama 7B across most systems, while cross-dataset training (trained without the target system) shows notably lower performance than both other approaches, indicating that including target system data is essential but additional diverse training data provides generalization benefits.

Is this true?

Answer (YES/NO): NO